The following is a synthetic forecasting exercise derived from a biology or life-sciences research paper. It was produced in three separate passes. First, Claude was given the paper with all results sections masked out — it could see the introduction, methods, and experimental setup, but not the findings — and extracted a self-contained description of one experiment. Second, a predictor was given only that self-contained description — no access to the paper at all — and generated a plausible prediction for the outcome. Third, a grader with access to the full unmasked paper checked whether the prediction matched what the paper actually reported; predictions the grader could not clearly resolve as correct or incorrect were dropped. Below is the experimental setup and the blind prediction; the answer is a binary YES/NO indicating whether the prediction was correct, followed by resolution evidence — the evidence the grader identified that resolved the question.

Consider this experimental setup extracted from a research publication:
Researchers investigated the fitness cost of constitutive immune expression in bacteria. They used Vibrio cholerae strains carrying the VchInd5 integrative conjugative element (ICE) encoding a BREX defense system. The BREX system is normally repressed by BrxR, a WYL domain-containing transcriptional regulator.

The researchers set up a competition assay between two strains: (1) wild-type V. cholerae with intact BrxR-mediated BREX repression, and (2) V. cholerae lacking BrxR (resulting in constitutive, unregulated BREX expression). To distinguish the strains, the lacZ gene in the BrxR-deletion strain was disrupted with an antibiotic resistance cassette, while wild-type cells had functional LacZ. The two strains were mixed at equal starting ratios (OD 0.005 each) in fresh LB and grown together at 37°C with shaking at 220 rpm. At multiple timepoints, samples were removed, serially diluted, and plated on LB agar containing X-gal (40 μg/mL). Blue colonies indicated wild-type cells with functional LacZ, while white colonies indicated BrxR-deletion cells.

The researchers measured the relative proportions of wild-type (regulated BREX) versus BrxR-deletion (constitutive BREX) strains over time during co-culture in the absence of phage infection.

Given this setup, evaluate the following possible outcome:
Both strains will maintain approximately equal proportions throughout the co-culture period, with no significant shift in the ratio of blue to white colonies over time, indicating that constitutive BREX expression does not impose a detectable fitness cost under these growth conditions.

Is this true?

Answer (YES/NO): YES